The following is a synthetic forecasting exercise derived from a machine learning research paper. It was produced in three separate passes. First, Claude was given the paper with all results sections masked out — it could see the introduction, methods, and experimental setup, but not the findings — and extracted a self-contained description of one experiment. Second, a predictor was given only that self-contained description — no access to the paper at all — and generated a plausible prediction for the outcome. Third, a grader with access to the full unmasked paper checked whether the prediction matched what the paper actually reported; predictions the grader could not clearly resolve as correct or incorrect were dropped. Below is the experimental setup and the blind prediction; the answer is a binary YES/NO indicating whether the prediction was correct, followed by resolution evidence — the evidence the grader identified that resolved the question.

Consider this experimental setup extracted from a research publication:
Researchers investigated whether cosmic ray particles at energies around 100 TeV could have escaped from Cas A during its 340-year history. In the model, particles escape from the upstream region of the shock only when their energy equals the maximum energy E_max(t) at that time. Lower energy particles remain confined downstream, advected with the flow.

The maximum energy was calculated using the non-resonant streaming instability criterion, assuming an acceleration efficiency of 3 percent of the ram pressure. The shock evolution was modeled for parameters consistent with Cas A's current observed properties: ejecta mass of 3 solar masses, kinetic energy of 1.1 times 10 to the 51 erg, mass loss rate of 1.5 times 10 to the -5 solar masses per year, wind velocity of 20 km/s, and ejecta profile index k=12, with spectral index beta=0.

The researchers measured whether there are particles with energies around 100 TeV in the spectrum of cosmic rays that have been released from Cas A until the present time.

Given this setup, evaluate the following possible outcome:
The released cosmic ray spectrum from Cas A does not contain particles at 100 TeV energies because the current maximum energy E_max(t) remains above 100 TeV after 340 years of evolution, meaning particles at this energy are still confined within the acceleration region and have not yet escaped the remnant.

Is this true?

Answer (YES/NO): NO